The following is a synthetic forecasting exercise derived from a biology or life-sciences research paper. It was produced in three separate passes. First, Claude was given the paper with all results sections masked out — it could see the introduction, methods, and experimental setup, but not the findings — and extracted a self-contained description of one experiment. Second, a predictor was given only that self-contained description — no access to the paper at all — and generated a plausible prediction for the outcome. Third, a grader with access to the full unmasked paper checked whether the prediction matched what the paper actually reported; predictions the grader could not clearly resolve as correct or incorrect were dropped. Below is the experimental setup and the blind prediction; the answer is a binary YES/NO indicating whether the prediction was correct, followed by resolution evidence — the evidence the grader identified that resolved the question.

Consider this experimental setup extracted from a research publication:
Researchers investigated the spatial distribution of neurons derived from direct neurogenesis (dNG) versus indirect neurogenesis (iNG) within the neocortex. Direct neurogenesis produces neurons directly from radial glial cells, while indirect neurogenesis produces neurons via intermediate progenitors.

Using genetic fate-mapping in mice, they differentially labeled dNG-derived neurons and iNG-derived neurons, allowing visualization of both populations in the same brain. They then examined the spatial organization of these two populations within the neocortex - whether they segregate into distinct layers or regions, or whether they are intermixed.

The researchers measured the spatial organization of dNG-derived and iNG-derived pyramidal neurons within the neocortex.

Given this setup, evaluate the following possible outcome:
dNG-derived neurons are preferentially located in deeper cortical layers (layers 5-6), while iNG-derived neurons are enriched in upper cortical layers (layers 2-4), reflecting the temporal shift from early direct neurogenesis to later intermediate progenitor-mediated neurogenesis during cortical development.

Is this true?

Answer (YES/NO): YES